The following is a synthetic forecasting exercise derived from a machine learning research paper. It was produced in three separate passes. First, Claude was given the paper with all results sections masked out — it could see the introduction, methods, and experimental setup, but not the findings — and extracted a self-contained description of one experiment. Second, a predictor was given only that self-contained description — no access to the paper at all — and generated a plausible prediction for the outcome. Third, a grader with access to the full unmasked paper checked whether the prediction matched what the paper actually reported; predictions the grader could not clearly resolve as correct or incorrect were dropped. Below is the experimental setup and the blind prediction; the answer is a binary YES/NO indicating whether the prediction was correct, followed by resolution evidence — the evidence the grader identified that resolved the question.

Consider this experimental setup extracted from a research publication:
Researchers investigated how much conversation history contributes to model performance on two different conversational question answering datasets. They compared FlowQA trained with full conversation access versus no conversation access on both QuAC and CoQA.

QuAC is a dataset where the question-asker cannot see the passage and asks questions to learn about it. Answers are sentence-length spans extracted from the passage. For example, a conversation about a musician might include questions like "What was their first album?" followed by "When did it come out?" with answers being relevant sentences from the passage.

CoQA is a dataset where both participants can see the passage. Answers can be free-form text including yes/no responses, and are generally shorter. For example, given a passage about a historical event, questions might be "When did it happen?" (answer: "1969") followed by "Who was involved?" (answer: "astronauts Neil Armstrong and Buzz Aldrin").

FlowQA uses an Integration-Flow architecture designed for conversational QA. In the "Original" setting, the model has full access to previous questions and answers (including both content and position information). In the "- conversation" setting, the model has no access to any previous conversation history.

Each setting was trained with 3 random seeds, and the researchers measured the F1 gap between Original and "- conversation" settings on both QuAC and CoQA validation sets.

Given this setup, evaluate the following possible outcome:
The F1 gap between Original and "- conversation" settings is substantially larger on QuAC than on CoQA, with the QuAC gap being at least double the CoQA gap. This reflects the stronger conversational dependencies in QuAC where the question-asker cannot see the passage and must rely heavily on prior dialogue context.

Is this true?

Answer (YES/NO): NO